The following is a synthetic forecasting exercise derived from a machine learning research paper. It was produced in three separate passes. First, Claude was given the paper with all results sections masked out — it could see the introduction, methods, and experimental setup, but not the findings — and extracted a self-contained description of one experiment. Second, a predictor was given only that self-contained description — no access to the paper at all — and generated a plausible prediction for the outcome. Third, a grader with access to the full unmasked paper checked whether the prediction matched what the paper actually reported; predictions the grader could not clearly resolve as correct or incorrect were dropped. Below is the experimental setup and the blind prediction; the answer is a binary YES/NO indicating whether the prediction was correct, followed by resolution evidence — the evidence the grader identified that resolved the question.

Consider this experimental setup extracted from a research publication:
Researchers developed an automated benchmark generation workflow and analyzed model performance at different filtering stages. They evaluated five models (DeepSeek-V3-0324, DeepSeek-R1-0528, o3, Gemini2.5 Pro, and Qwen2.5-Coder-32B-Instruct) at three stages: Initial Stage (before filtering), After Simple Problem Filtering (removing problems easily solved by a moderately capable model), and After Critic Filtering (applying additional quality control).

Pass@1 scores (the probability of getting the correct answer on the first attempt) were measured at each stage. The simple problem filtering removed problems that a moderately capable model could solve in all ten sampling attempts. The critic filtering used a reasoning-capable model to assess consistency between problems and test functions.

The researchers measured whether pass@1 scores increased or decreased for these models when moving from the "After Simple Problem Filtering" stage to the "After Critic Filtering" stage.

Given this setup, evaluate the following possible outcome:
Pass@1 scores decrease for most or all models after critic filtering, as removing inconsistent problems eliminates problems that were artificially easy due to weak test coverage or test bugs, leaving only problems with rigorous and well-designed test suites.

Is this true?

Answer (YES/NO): NO